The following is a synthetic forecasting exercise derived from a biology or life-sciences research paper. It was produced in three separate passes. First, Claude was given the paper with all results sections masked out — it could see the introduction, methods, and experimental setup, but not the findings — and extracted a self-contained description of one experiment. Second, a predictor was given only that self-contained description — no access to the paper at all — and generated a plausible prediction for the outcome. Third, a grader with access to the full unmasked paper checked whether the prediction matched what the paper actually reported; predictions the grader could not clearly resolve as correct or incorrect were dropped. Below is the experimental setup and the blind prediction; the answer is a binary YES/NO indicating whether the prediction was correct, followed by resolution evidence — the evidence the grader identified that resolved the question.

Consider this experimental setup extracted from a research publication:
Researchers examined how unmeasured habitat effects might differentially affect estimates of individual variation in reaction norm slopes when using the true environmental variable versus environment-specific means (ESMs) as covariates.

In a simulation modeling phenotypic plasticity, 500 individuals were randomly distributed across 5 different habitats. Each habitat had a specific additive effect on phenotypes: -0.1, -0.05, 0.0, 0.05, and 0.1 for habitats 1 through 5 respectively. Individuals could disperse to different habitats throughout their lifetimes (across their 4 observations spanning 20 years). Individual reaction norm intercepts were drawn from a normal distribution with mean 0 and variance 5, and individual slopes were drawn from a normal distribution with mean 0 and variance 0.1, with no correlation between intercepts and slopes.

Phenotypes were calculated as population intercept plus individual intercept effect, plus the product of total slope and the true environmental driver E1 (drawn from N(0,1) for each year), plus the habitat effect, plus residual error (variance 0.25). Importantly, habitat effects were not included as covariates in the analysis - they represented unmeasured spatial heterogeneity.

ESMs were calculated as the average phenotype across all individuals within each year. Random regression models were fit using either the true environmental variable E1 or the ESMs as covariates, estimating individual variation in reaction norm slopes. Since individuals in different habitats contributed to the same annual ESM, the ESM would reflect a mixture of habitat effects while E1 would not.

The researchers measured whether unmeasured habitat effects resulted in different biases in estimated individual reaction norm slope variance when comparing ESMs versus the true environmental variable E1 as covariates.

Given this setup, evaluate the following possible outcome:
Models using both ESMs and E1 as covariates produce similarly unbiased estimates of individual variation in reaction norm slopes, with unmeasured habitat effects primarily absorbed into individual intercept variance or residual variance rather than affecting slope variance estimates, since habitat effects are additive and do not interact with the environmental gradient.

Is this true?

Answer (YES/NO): YES